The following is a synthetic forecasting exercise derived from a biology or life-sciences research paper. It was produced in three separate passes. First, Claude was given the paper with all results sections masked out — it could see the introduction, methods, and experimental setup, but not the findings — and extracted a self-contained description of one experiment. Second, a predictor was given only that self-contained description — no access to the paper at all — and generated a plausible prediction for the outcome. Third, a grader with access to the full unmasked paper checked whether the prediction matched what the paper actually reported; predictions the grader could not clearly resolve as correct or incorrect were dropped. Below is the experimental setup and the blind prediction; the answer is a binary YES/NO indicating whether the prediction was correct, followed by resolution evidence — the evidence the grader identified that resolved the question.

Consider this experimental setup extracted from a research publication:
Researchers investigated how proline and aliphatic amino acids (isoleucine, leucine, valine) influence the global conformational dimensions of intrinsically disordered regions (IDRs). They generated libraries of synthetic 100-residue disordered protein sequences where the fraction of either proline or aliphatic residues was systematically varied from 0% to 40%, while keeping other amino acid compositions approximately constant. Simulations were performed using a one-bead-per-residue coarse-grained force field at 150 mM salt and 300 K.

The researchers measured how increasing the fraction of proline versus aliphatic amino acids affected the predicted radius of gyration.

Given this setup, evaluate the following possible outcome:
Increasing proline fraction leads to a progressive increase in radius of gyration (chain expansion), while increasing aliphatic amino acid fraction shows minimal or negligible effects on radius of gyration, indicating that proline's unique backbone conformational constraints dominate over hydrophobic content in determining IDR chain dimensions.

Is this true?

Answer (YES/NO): YES